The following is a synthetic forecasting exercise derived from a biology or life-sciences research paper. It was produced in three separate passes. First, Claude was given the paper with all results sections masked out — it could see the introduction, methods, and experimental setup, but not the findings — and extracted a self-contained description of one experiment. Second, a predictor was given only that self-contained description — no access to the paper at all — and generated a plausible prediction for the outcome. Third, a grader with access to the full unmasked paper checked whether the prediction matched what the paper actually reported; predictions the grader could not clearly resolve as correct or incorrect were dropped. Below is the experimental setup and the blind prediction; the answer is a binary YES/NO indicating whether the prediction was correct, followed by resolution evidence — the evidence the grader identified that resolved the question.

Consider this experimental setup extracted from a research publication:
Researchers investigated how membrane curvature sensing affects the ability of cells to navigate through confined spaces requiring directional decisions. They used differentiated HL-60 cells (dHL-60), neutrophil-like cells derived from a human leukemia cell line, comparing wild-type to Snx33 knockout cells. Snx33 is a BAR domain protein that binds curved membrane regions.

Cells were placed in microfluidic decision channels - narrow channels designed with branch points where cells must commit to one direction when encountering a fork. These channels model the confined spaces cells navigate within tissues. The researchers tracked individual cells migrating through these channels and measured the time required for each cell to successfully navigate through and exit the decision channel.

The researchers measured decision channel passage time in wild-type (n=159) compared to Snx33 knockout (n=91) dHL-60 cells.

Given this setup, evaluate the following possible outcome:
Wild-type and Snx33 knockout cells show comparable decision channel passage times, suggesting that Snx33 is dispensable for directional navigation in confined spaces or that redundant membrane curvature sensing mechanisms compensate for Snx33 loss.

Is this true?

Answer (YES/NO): NO